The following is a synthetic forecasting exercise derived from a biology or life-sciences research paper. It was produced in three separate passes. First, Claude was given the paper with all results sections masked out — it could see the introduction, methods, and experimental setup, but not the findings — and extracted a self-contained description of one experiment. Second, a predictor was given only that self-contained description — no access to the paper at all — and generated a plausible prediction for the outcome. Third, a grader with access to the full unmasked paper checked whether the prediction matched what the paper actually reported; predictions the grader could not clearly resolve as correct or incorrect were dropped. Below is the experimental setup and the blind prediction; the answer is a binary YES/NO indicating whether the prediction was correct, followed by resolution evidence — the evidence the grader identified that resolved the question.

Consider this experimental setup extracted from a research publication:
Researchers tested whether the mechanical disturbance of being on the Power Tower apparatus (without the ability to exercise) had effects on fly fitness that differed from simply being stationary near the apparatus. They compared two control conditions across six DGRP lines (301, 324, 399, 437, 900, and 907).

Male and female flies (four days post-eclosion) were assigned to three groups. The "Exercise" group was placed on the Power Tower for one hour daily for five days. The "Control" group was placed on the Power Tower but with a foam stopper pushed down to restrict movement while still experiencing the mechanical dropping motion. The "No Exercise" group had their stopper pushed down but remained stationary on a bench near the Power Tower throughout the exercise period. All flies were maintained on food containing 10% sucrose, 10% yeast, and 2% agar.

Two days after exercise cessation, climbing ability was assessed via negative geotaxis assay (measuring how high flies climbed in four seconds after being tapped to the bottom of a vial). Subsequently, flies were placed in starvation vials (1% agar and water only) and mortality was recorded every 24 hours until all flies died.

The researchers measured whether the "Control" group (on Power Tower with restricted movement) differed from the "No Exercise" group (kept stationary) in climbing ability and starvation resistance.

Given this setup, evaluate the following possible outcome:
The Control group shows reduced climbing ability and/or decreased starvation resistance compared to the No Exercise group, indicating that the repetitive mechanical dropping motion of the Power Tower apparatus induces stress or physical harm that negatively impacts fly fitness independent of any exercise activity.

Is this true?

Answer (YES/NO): YES